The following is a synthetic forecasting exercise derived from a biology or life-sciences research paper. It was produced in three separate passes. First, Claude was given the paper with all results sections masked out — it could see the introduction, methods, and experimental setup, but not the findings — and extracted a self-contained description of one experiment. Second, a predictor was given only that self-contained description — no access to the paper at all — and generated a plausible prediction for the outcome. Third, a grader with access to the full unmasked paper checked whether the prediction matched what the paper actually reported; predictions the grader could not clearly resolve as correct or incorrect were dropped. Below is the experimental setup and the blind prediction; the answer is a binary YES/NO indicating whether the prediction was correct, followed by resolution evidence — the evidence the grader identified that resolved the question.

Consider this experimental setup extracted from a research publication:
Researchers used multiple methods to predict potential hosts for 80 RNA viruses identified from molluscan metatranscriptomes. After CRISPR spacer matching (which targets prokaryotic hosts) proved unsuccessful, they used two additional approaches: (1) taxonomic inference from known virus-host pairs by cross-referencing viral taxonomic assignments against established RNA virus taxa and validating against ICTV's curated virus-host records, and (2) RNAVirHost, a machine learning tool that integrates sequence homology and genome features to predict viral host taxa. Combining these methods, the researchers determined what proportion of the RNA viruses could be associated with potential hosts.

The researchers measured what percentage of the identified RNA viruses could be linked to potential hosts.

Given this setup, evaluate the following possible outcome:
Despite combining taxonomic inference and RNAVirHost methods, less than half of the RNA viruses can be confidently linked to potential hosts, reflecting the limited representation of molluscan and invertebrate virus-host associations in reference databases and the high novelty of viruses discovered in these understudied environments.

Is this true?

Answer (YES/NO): NO